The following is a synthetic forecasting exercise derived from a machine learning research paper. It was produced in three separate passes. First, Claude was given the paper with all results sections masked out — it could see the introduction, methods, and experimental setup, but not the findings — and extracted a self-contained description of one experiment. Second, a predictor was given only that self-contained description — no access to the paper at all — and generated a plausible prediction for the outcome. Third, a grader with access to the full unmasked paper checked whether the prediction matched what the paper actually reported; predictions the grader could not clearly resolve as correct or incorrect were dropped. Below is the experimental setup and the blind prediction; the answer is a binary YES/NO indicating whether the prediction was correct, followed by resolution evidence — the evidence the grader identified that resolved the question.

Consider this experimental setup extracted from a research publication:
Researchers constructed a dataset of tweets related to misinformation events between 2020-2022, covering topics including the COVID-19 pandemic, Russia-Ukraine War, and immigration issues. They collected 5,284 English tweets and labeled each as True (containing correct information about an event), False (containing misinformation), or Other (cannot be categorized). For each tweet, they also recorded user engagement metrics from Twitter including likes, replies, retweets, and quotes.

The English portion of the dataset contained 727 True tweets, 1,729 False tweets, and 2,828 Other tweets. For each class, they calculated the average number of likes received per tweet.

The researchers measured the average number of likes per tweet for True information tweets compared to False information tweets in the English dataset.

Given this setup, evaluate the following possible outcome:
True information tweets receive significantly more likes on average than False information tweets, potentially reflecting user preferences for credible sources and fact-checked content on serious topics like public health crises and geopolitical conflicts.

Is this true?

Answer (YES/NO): YES